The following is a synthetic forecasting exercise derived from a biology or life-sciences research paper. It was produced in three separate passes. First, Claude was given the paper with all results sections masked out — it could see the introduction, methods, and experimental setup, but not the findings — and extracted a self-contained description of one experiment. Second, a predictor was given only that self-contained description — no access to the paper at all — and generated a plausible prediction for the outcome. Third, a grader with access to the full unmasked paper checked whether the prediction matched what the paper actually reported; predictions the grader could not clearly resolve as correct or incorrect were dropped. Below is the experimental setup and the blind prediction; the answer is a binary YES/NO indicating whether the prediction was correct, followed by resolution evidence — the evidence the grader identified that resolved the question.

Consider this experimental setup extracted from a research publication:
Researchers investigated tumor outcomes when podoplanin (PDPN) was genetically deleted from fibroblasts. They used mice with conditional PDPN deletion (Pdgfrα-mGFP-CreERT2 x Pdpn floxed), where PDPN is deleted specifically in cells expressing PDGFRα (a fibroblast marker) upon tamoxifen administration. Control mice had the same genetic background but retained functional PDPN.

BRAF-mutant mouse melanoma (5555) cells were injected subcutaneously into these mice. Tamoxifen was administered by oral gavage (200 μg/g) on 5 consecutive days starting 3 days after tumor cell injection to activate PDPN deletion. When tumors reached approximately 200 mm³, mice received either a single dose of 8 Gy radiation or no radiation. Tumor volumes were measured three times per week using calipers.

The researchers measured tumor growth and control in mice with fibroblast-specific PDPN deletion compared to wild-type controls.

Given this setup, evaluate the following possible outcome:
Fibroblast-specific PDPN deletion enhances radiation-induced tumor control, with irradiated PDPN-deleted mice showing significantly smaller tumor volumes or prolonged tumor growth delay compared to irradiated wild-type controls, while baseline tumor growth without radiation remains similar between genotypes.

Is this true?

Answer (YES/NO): NO